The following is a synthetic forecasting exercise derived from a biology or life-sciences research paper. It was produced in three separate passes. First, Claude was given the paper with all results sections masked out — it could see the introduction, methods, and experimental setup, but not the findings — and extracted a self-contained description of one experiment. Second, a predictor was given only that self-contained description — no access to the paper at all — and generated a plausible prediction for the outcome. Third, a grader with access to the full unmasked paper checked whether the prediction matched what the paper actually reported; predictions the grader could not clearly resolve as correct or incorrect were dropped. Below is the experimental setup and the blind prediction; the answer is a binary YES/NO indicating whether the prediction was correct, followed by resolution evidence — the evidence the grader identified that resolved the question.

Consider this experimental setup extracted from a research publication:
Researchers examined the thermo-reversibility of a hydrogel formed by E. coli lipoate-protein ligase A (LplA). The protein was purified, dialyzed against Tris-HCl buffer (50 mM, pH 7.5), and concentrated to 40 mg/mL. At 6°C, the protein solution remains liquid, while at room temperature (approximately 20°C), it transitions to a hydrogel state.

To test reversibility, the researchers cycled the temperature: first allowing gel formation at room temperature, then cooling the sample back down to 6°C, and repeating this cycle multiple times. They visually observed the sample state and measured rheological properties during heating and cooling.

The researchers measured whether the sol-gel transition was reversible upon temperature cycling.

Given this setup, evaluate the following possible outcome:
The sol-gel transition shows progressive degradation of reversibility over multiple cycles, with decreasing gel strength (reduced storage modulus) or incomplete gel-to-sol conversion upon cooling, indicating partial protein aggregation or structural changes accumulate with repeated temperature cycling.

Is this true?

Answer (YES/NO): NO